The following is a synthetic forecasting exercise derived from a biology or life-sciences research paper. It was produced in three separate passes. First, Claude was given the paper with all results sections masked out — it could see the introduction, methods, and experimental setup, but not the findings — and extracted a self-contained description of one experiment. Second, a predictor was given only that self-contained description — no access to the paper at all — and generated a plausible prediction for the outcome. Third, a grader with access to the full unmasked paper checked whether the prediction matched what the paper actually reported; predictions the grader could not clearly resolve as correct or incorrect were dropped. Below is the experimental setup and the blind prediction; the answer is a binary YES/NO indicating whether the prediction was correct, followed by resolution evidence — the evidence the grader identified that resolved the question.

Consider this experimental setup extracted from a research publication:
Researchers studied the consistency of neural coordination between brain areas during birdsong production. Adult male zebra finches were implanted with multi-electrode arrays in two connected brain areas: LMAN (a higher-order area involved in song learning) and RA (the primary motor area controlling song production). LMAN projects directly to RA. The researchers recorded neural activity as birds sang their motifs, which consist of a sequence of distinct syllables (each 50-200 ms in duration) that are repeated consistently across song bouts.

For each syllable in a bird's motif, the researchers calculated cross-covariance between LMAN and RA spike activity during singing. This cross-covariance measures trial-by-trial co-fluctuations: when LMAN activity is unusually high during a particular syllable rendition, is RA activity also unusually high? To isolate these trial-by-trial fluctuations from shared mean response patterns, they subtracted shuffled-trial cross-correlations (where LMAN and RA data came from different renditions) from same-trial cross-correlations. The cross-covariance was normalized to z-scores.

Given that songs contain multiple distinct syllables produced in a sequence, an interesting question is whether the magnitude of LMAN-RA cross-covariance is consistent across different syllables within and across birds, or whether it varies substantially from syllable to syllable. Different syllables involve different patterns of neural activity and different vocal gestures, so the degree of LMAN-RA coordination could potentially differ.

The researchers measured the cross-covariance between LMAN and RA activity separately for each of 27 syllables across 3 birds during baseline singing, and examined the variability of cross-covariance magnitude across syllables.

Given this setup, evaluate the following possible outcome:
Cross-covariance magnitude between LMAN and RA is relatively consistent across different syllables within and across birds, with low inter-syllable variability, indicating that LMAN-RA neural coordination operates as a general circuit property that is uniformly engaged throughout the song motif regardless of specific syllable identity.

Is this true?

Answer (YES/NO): NO